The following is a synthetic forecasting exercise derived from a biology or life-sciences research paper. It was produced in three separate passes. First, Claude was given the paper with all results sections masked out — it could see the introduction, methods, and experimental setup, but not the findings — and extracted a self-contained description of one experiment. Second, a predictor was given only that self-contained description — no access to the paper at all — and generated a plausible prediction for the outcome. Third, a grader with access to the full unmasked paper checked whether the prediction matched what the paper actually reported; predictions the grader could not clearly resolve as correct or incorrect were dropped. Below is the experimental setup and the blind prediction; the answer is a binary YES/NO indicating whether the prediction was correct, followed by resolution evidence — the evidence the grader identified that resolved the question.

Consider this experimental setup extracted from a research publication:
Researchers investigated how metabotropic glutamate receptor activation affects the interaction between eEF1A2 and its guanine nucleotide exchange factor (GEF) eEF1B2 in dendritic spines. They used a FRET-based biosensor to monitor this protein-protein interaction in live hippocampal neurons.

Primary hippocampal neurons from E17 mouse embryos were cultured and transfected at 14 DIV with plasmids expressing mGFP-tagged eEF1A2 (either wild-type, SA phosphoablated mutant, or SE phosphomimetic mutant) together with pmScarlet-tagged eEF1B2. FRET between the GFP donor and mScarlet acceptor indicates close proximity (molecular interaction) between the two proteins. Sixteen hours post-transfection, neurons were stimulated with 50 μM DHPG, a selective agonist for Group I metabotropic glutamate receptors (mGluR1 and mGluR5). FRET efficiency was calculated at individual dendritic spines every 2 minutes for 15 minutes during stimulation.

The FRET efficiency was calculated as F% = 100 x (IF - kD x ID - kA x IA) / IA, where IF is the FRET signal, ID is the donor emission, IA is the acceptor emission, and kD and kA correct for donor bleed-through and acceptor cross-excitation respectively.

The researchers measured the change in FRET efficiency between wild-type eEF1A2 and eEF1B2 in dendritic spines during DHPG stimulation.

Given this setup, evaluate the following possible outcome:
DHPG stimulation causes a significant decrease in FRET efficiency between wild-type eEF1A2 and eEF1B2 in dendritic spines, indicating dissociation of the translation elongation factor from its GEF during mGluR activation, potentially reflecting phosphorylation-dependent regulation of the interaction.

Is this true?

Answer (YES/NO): YES